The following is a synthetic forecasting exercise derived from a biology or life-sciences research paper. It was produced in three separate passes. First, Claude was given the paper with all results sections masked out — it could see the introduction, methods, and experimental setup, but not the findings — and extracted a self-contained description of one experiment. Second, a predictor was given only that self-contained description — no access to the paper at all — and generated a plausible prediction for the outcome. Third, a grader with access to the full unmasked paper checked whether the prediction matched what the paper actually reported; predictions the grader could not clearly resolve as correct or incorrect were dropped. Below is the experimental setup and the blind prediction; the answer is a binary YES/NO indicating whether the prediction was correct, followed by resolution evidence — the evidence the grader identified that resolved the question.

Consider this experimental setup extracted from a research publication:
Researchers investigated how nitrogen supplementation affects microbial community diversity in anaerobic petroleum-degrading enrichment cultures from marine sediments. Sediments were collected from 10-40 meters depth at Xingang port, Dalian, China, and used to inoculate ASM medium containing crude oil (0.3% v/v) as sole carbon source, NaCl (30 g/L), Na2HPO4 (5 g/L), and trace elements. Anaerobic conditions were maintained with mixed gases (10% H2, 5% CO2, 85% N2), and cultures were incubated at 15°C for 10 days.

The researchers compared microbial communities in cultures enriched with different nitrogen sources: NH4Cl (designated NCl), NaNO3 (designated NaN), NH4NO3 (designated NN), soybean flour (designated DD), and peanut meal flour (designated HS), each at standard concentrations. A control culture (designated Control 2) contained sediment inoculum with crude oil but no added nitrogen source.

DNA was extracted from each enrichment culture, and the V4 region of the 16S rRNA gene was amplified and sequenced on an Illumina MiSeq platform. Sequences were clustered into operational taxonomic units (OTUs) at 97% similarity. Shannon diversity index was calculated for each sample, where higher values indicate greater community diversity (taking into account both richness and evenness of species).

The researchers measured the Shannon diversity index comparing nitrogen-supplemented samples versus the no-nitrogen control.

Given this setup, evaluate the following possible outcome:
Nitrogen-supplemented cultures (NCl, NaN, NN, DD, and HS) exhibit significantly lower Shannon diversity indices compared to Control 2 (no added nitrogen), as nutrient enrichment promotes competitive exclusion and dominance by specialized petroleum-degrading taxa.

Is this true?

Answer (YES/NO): YES